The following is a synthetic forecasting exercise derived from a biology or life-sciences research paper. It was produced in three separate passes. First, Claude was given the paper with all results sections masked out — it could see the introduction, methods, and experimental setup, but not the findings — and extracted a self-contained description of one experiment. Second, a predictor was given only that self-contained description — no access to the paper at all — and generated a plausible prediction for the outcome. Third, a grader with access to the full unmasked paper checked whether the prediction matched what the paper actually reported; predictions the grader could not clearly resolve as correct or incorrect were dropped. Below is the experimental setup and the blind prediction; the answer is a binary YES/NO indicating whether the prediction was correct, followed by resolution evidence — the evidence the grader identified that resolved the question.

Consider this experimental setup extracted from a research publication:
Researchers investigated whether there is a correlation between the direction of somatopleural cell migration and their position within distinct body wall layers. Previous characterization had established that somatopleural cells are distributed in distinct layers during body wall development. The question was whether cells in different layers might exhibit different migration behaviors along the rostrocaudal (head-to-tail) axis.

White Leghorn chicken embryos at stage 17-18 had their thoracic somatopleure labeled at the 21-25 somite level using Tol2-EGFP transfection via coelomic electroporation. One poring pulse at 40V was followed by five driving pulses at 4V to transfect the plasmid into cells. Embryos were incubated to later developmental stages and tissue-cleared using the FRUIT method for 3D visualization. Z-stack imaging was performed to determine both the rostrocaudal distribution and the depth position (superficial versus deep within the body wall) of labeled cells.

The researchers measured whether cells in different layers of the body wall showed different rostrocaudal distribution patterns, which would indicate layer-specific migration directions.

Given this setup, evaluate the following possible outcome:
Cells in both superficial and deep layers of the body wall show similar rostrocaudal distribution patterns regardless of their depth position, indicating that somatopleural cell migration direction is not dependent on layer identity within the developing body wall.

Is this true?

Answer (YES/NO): NO